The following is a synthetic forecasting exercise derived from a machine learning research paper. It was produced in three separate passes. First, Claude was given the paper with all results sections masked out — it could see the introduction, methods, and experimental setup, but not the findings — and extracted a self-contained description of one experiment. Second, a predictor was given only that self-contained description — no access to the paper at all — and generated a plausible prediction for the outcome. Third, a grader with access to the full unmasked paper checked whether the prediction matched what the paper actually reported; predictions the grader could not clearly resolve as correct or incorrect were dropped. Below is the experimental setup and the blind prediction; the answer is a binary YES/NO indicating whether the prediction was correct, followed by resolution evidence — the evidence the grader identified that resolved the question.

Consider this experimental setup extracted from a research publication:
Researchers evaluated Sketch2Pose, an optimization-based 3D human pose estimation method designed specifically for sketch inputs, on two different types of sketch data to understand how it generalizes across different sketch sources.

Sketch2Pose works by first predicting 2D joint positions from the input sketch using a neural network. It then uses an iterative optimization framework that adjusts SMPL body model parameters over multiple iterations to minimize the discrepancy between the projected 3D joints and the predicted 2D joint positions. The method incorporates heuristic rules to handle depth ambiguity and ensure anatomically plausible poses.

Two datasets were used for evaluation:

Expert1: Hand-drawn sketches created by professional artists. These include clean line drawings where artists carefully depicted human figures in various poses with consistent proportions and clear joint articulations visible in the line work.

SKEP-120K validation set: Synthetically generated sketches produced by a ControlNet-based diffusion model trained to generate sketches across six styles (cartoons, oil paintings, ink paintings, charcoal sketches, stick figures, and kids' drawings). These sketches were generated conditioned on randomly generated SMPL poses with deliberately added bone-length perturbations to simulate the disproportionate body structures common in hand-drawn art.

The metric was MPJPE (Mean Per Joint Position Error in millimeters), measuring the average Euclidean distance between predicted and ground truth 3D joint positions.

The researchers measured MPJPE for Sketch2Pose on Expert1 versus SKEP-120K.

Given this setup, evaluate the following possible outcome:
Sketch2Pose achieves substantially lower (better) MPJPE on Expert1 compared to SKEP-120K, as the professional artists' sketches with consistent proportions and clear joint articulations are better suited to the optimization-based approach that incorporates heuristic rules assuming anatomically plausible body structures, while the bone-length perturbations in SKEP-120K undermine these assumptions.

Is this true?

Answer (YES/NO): YES